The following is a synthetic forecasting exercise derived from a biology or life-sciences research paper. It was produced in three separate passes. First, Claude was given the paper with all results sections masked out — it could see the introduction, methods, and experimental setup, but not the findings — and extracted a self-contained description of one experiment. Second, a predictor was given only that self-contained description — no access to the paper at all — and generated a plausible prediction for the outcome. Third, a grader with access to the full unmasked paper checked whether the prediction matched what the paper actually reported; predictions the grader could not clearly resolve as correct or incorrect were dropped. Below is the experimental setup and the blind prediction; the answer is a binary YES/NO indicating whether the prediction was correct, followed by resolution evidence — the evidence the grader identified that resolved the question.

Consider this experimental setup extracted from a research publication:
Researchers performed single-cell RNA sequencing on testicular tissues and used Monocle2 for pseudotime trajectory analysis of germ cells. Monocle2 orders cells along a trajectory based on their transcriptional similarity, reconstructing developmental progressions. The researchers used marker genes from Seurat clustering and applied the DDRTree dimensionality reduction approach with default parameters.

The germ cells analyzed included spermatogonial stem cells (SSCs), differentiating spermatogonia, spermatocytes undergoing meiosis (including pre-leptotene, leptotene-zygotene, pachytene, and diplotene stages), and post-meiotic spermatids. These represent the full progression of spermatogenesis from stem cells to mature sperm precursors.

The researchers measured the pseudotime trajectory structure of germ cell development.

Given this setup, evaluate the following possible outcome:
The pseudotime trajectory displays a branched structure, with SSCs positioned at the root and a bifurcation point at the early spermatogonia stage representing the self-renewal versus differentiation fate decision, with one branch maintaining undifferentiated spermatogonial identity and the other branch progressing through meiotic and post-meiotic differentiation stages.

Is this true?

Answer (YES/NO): NO